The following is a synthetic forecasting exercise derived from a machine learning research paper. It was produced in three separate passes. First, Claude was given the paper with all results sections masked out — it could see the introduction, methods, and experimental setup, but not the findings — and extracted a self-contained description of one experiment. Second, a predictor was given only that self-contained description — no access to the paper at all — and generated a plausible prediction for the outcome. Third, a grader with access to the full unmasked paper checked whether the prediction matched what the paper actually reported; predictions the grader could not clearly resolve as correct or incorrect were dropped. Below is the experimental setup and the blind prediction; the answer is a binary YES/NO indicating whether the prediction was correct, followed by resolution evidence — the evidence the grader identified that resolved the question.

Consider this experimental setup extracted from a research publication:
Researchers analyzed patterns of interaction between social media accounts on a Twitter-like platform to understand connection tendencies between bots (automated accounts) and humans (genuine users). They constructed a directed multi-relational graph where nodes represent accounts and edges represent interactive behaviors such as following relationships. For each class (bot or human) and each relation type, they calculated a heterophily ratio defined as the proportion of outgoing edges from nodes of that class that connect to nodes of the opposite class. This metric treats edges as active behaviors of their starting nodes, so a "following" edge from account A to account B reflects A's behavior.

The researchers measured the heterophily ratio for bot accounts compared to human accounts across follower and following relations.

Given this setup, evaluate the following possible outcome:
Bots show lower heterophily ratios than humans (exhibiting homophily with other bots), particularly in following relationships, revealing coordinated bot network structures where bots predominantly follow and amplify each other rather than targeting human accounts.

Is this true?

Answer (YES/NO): NO